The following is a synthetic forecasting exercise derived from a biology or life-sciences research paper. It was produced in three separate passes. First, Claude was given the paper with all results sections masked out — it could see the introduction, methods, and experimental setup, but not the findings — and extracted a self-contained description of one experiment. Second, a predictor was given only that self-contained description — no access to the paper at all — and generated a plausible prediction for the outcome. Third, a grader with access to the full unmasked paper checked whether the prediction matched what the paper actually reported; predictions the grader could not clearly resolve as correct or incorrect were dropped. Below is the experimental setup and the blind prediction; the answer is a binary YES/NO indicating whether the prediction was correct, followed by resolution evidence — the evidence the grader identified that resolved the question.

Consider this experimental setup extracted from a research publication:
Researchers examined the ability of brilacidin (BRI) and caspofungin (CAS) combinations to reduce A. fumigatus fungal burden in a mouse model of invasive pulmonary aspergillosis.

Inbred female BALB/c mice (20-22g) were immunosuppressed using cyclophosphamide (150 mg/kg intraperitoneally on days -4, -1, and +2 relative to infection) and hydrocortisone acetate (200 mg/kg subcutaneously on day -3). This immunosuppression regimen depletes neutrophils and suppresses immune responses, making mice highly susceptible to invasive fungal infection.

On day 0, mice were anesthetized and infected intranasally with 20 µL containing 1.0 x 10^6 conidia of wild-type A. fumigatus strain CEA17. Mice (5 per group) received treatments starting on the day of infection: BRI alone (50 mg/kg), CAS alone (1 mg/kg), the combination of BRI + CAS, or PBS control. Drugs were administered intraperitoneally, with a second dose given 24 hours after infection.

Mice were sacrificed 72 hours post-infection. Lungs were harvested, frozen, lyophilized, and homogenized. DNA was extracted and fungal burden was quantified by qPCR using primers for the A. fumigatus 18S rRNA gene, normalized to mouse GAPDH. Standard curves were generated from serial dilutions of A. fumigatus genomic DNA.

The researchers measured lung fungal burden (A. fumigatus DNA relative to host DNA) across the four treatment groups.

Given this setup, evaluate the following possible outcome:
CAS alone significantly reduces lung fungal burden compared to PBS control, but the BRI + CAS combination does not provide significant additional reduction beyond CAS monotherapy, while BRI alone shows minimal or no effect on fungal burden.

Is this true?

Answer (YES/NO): NO